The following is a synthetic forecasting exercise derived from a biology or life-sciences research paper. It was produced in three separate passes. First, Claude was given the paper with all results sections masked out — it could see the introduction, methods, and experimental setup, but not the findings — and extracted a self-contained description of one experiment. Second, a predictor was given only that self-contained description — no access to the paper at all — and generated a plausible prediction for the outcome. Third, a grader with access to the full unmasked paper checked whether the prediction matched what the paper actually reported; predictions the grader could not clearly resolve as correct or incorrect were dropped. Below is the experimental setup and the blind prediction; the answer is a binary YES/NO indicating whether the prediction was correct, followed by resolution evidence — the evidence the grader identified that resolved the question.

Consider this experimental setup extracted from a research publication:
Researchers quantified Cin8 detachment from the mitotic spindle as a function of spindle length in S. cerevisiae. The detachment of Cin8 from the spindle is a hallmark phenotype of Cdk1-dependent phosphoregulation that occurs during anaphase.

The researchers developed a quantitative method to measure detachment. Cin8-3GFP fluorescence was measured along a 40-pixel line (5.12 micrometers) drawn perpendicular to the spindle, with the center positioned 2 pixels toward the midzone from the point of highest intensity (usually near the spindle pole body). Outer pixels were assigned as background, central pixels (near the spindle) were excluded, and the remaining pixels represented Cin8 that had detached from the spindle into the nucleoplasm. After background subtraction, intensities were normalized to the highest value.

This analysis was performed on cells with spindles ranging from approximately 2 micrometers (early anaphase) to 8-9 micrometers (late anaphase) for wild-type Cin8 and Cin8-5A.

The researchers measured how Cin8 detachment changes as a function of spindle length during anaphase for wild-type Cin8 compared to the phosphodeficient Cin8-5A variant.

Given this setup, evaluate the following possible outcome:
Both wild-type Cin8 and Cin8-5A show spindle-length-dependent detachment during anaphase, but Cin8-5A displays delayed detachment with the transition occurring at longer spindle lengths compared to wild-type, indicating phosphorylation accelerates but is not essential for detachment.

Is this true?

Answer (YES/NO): NO